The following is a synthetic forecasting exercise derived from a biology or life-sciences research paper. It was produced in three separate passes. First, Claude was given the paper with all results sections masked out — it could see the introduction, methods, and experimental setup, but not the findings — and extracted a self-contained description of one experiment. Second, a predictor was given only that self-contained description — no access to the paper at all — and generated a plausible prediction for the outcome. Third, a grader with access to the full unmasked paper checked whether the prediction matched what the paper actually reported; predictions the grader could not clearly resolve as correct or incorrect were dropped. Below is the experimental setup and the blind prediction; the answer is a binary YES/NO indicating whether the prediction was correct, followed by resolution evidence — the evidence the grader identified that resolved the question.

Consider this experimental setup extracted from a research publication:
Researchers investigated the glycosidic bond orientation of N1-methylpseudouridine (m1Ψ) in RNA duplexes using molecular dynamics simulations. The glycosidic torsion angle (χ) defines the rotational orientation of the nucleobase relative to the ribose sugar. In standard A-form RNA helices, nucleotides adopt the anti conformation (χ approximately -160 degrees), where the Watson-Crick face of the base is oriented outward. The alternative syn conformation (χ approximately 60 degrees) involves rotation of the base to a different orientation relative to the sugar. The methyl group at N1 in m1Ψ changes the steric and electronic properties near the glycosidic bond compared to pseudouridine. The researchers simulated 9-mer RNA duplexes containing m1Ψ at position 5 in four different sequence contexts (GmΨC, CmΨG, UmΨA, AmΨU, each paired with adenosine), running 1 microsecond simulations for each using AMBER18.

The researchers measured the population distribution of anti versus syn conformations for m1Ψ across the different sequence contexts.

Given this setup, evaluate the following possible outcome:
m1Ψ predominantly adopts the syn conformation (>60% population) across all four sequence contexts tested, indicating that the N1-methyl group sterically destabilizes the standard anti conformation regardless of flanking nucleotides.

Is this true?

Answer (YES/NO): NO